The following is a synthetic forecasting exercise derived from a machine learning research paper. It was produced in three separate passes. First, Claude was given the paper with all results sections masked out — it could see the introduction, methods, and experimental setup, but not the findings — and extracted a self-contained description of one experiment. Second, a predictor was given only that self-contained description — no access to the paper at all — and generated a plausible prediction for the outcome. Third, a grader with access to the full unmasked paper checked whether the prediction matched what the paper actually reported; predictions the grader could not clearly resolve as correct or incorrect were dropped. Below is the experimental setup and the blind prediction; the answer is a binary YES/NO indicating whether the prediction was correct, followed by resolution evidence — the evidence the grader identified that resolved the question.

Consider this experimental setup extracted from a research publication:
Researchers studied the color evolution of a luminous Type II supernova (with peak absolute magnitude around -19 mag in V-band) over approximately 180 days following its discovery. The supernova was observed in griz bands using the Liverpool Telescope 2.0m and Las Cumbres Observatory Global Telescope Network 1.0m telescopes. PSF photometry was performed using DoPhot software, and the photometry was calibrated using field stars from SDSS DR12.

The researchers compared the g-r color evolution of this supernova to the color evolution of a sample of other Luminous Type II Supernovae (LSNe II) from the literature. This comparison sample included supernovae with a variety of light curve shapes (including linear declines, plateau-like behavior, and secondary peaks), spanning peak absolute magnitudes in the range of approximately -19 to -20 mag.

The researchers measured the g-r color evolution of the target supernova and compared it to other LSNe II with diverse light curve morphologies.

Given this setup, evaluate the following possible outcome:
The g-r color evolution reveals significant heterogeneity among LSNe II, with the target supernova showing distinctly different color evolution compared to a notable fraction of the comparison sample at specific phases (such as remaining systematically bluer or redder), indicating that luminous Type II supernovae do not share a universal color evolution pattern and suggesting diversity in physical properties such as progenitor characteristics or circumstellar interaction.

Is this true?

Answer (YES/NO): NO